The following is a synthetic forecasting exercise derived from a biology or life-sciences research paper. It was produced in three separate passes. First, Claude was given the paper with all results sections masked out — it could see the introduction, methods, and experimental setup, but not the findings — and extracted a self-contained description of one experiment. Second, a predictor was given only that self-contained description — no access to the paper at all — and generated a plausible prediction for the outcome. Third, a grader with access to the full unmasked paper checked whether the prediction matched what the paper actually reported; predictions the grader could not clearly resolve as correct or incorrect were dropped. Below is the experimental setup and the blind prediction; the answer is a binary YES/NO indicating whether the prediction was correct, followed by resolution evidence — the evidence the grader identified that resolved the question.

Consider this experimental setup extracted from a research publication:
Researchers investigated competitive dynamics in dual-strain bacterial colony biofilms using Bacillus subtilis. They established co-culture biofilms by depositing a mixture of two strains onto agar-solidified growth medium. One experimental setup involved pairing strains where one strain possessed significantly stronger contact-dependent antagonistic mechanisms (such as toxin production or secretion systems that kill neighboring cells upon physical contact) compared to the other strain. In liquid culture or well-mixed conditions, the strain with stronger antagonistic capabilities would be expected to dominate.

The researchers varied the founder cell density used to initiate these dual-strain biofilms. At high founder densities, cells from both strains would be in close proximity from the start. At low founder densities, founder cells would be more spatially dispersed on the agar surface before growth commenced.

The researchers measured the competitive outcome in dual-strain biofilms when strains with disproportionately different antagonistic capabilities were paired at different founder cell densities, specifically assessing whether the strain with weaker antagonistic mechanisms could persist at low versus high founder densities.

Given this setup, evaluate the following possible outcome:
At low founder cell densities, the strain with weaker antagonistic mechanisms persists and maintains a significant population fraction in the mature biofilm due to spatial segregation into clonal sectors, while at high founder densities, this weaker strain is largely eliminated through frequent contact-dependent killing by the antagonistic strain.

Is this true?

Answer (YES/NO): YES